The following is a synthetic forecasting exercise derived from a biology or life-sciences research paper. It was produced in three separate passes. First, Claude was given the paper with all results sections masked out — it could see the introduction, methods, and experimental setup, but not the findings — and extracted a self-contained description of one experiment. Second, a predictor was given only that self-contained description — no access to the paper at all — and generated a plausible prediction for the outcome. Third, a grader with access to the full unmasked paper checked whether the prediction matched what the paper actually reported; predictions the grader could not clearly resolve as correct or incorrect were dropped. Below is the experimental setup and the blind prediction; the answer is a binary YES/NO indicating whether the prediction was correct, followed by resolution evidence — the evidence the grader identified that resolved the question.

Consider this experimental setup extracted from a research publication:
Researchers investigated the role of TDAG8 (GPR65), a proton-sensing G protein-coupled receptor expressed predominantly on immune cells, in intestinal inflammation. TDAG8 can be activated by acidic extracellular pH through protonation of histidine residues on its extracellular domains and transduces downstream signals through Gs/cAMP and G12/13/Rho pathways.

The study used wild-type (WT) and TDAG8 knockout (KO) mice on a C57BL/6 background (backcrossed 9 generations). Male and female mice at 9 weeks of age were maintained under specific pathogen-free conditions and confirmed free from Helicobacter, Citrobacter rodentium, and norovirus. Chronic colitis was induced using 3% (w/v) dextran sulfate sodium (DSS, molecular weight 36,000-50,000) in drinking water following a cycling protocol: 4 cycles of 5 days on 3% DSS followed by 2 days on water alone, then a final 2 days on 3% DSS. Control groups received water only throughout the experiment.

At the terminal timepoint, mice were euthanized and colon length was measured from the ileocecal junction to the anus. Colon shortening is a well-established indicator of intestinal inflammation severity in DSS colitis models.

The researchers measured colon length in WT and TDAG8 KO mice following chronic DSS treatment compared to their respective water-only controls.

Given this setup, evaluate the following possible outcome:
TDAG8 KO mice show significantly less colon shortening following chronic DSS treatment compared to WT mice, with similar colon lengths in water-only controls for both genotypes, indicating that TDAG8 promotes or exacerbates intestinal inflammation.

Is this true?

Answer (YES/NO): NO